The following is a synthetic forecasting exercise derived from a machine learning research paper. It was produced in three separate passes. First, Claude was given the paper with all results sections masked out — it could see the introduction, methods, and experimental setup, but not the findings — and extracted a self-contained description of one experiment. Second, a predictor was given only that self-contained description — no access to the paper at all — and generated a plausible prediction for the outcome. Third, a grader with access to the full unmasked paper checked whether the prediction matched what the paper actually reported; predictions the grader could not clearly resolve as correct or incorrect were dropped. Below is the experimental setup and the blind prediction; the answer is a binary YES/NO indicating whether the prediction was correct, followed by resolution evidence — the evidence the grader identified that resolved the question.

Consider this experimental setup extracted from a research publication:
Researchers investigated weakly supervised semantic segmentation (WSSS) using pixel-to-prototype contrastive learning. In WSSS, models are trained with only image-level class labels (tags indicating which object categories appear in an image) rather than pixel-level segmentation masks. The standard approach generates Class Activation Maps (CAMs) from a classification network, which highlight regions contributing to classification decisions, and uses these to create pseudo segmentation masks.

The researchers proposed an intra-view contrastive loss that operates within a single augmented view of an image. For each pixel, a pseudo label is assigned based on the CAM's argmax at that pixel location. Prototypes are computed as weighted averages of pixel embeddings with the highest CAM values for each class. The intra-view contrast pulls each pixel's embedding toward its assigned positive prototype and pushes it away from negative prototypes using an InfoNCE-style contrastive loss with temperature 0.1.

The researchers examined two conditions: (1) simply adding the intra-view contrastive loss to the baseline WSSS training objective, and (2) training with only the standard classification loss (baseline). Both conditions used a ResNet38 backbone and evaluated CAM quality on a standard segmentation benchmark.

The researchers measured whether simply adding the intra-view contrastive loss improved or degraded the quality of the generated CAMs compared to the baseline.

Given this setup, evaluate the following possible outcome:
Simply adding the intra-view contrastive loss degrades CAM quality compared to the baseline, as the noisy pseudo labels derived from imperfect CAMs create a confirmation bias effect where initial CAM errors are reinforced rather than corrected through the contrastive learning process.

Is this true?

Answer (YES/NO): YES